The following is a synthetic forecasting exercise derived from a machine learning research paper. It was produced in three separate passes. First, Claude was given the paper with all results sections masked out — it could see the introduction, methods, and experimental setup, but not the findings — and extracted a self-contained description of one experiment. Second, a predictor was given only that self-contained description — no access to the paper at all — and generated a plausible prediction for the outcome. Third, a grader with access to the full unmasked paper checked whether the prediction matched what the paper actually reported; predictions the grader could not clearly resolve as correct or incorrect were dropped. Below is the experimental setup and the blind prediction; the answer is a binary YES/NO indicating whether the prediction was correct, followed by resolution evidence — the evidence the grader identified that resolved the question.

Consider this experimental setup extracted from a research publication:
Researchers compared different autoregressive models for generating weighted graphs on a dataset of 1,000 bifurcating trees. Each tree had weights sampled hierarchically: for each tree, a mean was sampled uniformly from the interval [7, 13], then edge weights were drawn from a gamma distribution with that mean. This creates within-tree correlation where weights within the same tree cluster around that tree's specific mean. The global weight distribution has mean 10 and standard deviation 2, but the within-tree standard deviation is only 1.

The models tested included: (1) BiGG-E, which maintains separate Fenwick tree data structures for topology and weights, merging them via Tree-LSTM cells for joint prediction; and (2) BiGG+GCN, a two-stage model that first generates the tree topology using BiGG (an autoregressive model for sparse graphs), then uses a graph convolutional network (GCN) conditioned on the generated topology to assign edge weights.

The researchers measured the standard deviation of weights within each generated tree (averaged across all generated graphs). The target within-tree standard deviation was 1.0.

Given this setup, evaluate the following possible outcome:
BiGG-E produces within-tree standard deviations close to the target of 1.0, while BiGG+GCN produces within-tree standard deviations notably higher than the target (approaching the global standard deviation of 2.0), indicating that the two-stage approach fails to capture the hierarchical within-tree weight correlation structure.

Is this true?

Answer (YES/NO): YES